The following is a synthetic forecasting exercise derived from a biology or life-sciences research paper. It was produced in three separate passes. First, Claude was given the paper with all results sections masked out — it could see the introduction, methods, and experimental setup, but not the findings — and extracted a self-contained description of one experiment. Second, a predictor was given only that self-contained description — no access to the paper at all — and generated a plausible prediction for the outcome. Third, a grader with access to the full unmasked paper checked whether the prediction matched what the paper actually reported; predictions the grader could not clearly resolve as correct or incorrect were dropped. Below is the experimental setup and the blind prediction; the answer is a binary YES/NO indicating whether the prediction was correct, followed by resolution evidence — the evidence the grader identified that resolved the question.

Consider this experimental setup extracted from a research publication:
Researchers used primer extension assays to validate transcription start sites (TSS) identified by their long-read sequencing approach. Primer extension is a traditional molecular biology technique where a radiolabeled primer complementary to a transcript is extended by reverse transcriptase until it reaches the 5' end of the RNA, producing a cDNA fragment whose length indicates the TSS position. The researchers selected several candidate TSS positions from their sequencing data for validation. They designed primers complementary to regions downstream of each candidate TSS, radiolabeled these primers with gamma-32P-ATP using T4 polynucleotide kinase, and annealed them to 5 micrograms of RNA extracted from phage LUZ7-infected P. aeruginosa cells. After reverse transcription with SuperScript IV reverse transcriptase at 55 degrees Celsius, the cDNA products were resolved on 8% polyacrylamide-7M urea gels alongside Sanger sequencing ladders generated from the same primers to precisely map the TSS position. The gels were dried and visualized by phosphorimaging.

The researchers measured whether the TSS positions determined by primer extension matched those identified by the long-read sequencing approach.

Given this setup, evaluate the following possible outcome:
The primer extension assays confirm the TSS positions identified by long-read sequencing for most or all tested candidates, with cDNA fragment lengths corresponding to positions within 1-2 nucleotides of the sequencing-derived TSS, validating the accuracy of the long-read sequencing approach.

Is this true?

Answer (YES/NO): YES